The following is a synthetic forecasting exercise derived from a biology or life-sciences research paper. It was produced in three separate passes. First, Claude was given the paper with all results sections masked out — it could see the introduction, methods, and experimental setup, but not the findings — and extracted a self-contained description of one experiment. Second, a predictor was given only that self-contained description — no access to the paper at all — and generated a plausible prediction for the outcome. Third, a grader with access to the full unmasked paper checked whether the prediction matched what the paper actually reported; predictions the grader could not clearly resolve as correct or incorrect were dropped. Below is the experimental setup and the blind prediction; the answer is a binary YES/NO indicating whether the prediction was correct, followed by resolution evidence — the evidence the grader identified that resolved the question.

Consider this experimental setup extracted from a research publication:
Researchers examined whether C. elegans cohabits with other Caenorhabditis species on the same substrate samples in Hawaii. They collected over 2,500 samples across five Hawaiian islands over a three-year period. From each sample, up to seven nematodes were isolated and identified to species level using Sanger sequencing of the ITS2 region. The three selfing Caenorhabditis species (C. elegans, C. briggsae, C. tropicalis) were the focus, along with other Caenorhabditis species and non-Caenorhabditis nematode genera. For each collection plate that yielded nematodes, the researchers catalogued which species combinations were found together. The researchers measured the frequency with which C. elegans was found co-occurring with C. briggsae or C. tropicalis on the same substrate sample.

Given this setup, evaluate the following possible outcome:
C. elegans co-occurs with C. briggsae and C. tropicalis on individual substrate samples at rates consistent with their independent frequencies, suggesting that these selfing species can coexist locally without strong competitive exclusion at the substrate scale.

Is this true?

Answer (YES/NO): NO